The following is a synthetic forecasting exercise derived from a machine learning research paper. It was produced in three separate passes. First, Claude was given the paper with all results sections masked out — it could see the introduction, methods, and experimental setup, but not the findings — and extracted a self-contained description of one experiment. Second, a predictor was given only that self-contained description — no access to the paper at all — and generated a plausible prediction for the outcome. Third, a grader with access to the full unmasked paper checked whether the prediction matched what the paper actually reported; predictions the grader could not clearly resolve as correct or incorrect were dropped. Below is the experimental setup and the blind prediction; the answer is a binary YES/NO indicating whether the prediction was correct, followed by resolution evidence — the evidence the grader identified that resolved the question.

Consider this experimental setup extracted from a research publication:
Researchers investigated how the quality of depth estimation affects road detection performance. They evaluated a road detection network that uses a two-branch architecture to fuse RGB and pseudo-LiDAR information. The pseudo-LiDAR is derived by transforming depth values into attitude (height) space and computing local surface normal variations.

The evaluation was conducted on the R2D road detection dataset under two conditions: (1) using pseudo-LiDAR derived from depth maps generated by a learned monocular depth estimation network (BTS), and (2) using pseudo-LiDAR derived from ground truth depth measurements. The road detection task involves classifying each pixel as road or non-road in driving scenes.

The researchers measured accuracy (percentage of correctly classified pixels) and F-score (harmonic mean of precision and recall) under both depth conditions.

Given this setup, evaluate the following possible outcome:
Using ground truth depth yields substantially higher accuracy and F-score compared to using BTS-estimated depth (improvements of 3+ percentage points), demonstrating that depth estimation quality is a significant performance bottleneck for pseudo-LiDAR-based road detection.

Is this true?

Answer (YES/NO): NO